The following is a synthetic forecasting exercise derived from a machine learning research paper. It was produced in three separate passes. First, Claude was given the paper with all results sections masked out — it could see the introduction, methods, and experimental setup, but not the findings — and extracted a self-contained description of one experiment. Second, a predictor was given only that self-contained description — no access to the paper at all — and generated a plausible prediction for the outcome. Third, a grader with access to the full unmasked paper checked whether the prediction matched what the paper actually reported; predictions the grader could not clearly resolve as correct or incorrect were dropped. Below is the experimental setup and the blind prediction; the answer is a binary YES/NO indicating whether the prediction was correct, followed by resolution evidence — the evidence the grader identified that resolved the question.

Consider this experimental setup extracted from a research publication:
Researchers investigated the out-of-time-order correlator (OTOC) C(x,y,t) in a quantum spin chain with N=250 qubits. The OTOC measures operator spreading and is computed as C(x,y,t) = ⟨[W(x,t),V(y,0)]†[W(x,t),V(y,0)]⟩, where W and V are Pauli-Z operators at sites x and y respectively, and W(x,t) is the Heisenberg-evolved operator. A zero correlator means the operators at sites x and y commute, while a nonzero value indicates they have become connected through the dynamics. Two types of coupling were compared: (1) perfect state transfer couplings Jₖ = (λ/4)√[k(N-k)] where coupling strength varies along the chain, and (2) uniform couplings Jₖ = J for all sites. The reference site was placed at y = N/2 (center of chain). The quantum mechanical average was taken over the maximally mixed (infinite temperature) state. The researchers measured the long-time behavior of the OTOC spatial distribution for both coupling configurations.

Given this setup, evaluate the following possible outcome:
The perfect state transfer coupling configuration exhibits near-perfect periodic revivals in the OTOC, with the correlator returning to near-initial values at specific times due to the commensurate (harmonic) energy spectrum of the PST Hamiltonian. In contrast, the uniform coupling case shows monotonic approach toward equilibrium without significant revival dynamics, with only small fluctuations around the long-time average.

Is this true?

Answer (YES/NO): YES